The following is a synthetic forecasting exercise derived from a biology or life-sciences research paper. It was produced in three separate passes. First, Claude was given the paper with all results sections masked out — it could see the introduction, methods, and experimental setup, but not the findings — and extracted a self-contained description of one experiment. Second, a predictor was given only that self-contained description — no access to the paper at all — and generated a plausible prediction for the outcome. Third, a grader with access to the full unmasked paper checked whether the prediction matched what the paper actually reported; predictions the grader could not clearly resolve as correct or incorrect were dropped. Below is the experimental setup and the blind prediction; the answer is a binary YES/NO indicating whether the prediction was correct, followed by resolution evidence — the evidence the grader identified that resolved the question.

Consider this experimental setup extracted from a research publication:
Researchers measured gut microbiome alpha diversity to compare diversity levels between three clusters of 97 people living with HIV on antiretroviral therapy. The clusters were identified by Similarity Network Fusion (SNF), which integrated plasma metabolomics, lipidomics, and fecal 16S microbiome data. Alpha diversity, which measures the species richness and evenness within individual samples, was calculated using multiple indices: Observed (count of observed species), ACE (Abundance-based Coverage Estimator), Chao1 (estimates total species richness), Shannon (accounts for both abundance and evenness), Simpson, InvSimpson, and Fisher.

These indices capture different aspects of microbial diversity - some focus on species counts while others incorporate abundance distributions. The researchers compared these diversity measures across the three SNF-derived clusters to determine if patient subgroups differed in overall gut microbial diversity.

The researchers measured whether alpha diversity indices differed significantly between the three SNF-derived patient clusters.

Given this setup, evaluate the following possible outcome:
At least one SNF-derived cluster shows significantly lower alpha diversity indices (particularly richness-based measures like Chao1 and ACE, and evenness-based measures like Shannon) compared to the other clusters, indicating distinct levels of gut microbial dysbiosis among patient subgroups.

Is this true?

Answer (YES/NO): NO